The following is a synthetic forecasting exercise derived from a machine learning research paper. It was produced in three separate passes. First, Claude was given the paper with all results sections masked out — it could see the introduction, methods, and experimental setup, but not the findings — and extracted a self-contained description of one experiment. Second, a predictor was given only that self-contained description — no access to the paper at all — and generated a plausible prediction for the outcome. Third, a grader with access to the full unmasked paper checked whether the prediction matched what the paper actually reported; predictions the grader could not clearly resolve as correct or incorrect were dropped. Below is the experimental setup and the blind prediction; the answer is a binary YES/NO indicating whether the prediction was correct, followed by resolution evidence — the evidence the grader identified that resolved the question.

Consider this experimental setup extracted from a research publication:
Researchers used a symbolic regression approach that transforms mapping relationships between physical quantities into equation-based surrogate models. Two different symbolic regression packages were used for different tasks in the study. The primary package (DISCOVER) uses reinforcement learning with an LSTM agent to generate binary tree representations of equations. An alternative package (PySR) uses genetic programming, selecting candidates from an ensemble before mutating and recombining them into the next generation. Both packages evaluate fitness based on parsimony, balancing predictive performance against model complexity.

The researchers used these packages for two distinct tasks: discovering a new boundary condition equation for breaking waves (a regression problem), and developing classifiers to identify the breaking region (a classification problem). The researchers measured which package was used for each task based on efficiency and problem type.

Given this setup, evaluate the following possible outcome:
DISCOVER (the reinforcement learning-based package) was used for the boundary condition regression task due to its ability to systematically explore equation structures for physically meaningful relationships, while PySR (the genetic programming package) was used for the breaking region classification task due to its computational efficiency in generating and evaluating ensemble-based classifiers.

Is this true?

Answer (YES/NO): YES